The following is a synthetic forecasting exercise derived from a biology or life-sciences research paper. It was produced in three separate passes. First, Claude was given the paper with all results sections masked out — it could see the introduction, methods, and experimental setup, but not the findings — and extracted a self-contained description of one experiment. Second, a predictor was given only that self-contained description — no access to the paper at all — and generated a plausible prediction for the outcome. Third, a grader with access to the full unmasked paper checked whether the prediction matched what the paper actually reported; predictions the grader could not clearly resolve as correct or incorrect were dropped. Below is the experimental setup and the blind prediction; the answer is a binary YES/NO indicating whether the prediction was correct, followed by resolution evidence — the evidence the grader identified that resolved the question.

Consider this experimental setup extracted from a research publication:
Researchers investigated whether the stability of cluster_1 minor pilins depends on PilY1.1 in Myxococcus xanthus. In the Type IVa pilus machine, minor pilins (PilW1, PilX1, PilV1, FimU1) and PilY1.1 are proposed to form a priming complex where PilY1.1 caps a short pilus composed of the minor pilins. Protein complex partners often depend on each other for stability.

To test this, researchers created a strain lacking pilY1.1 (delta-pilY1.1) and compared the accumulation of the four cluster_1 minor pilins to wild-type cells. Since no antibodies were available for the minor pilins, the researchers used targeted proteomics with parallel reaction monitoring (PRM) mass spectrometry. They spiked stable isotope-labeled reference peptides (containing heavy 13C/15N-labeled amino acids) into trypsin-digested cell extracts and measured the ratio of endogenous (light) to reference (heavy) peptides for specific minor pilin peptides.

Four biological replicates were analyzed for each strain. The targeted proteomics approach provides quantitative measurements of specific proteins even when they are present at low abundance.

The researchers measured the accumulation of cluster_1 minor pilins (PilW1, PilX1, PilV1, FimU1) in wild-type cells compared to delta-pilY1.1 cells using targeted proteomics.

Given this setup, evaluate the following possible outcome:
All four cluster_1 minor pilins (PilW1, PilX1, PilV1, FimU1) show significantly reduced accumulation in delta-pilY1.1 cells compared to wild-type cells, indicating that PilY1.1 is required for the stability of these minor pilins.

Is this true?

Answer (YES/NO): YES